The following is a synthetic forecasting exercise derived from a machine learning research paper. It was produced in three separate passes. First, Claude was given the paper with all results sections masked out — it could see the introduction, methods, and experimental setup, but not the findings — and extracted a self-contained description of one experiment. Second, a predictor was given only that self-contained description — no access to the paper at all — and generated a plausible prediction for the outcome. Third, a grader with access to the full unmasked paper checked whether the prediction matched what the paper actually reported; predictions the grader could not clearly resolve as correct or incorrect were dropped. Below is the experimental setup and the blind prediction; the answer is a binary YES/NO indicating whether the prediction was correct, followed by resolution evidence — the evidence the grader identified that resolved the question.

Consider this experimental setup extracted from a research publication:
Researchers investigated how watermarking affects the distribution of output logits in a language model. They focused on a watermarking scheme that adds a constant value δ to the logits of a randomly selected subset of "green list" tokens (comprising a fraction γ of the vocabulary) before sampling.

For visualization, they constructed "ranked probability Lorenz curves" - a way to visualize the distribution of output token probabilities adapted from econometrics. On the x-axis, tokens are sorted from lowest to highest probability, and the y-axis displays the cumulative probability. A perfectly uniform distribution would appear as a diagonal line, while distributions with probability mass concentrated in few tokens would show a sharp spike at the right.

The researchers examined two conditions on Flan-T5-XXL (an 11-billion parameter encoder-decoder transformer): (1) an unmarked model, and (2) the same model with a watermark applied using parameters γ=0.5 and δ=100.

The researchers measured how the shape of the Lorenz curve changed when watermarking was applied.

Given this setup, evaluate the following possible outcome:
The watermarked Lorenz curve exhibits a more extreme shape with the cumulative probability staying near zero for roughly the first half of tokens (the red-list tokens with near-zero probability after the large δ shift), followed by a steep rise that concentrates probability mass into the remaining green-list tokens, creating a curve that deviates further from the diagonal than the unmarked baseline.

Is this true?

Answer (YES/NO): NO